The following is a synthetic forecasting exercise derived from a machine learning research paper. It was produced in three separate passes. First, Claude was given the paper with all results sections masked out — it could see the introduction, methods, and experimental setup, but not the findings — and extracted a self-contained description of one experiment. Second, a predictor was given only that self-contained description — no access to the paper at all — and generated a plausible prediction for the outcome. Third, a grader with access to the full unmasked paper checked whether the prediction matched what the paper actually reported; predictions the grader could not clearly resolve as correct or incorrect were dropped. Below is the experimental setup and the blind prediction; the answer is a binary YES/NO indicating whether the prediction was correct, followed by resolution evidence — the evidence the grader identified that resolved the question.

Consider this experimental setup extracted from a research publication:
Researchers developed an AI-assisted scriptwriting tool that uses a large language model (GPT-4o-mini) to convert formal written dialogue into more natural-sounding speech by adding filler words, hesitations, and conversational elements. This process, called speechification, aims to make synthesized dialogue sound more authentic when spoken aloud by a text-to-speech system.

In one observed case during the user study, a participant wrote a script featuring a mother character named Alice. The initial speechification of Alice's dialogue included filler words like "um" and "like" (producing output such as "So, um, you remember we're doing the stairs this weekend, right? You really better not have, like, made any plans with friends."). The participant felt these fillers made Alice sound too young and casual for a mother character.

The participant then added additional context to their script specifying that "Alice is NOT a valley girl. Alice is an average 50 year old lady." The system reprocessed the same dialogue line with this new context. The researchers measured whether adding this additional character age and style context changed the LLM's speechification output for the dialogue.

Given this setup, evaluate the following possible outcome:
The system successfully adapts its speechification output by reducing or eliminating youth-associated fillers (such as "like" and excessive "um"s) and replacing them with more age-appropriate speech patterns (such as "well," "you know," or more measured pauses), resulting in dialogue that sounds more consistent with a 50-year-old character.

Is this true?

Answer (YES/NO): YES